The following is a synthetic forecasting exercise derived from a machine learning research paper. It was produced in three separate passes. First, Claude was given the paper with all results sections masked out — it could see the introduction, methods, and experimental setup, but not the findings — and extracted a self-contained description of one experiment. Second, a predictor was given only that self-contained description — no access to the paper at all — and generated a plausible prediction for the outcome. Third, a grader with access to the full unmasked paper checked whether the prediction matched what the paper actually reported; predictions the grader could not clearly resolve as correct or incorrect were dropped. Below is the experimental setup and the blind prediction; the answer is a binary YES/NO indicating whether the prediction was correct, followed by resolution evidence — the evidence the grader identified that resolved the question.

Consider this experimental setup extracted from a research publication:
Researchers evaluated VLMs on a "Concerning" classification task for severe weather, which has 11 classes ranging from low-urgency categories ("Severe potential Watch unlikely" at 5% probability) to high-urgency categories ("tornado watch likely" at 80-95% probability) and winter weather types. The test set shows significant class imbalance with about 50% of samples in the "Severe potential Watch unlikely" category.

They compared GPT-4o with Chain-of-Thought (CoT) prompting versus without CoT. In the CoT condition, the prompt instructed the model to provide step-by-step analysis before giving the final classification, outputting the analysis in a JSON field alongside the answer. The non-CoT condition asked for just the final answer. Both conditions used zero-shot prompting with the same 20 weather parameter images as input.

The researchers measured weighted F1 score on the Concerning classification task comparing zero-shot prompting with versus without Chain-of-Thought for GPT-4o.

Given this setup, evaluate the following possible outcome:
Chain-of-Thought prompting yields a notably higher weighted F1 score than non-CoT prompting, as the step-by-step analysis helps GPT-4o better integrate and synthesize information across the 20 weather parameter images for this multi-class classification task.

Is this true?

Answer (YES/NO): NO